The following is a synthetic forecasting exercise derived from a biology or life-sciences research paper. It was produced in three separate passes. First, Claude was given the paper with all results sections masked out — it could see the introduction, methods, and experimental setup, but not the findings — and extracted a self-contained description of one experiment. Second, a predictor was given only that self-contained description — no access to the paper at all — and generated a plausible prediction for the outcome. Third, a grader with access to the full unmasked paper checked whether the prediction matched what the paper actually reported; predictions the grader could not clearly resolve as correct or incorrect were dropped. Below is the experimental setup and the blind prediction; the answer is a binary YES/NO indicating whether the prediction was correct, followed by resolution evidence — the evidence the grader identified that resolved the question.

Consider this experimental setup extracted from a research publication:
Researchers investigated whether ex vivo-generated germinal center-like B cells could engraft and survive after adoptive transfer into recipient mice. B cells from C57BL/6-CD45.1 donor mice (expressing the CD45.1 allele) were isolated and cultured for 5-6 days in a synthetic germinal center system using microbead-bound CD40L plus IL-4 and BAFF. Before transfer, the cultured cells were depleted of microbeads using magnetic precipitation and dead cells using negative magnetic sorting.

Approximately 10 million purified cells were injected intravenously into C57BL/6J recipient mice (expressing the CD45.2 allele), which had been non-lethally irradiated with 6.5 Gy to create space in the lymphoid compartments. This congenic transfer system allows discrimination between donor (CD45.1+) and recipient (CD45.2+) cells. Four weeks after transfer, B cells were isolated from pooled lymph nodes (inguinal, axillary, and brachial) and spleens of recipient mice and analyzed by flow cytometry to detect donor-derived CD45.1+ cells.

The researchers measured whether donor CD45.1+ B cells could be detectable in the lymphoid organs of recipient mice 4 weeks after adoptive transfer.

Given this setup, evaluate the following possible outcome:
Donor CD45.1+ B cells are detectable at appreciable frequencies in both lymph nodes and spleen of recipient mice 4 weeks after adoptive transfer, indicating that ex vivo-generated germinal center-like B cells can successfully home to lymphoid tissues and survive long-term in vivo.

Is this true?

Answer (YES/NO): YES